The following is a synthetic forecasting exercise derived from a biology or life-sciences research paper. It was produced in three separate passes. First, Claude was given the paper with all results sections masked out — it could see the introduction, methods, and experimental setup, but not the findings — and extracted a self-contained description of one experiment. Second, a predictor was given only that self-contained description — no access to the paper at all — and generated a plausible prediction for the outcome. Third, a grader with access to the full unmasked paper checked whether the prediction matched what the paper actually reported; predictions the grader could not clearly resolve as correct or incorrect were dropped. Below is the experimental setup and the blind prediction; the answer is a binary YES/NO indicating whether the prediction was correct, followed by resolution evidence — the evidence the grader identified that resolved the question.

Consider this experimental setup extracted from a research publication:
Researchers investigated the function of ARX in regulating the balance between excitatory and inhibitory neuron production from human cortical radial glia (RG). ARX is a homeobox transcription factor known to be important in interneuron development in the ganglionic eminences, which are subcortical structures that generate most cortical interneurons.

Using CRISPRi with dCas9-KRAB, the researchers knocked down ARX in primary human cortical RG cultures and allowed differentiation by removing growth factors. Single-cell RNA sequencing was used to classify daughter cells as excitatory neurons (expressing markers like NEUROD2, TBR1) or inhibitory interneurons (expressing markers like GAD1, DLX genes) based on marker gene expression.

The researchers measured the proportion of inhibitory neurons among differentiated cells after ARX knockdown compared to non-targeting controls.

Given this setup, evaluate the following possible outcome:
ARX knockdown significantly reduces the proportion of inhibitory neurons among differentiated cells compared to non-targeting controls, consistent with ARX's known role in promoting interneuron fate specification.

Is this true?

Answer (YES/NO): YES